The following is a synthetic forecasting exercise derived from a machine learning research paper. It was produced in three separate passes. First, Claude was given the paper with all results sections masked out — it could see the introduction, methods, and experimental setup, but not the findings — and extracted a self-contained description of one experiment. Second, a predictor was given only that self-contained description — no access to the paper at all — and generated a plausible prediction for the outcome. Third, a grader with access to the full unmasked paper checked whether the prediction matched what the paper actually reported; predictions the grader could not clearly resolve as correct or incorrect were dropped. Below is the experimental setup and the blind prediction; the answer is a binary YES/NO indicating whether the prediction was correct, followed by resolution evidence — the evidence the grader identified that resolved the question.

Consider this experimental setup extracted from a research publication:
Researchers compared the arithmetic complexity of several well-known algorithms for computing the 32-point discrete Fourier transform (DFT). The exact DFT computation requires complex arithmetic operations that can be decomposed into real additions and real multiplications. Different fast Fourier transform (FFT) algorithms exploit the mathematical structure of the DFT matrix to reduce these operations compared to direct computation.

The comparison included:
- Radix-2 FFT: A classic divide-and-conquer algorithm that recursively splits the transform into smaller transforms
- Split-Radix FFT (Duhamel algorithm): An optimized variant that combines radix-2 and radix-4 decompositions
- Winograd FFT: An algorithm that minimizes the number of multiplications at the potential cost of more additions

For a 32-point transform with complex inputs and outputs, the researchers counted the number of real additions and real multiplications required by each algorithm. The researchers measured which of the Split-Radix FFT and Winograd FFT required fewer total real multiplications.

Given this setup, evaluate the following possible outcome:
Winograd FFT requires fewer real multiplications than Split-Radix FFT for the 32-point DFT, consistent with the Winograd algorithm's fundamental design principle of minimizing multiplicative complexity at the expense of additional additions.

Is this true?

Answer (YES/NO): NO